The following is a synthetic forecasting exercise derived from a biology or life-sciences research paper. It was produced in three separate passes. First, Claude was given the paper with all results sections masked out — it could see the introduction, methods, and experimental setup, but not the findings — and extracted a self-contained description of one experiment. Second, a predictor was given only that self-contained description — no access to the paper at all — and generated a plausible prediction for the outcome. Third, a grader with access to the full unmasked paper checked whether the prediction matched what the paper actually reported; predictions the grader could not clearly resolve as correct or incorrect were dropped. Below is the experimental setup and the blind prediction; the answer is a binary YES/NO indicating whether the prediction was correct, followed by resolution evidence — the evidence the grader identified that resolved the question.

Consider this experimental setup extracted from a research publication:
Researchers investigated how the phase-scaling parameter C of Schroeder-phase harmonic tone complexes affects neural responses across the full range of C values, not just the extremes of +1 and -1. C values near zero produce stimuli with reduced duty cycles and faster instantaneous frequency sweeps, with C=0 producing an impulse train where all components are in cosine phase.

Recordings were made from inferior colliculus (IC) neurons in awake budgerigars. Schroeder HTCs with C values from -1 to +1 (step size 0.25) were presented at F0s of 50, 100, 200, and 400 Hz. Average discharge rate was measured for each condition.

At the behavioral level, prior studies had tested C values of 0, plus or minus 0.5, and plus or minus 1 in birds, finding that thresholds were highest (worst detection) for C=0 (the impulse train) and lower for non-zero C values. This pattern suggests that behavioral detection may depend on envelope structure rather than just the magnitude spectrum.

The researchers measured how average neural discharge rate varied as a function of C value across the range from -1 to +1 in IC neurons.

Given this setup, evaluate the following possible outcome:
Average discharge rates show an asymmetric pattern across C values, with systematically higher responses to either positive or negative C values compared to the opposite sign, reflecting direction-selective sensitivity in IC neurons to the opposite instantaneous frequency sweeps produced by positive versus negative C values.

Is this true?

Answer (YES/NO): YES